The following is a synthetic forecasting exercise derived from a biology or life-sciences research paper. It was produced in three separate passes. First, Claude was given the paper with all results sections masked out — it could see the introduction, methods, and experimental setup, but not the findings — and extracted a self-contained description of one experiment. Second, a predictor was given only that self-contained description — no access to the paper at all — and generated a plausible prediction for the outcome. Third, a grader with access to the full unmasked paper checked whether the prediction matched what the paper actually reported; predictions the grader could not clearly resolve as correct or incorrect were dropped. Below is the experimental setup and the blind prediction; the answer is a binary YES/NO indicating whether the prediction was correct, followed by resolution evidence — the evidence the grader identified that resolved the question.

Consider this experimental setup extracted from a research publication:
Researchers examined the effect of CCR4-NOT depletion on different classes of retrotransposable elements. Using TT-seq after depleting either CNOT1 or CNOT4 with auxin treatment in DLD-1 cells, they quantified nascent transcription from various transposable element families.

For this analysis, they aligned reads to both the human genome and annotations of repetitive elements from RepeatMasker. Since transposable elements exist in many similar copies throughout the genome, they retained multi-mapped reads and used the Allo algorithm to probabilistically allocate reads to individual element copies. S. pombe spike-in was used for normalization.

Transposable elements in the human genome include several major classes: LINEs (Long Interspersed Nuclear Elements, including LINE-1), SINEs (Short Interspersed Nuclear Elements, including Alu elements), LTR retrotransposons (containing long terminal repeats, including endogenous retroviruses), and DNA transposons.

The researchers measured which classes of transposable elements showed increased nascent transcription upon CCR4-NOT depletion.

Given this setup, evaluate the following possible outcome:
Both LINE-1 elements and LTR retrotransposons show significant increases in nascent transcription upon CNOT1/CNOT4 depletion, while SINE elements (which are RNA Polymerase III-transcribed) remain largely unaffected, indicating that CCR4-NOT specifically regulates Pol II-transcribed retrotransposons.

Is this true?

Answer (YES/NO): NO